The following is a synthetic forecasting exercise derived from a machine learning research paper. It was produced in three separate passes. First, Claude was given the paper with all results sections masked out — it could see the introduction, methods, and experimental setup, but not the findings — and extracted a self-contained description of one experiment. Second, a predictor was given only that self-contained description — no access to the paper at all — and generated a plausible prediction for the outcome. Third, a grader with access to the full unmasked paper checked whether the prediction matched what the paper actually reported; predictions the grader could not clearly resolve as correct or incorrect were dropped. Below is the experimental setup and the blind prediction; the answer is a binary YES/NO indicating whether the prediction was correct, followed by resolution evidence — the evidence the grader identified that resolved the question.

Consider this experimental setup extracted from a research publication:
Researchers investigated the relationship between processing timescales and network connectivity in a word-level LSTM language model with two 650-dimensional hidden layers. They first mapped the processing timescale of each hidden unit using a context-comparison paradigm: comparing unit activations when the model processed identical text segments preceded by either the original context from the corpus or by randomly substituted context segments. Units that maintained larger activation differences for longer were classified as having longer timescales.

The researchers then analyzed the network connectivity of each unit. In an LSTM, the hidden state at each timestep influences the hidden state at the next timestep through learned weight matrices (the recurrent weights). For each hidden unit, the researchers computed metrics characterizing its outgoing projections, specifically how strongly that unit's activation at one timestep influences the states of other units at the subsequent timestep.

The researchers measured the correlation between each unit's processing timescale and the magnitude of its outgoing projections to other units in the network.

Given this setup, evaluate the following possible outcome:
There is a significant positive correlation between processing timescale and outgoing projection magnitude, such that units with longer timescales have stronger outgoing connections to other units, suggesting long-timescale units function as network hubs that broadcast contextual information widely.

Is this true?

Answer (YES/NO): YES